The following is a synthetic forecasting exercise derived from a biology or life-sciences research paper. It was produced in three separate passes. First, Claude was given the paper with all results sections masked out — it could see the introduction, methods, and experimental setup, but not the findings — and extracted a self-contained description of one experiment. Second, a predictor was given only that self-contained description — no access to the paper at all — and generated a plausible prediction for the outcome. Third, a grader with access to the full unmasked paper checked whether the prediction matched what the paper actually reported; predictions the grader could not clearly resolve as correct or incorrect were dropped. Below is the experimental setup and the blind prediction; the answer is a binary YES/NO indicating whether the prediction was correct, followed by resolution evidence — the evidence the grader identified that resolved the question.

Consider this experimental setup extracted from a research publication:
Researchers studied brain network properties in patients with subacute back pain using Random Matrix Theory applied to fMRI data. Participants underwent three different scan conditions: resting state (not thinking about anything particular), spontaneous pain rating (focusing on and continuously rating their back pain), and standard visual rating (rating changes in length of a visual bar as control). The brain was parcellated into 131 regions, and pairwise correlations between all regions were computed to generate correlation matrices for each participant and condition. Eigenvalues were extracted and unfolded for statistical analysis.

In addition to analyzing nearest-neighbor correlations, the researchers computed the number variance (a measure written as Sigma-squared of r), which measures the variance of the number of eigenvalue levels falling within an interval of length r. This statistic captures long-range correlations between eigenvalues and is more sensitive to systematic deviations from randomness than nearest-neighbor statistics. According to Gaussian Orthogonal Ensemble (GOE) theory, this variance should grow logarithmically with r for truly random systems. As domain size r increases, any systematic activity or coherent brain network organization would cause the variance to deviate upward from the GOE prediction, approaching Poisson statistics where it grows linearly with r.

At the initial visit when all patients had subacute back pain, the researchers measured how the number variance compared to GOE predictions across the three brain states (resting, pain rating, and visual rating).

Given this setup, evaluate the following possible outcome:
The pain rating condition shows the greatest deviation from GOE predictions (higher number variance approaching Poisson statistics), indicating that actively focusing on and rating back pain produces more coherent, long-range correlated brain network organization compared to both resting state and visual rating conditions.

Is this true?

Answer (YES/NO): YES